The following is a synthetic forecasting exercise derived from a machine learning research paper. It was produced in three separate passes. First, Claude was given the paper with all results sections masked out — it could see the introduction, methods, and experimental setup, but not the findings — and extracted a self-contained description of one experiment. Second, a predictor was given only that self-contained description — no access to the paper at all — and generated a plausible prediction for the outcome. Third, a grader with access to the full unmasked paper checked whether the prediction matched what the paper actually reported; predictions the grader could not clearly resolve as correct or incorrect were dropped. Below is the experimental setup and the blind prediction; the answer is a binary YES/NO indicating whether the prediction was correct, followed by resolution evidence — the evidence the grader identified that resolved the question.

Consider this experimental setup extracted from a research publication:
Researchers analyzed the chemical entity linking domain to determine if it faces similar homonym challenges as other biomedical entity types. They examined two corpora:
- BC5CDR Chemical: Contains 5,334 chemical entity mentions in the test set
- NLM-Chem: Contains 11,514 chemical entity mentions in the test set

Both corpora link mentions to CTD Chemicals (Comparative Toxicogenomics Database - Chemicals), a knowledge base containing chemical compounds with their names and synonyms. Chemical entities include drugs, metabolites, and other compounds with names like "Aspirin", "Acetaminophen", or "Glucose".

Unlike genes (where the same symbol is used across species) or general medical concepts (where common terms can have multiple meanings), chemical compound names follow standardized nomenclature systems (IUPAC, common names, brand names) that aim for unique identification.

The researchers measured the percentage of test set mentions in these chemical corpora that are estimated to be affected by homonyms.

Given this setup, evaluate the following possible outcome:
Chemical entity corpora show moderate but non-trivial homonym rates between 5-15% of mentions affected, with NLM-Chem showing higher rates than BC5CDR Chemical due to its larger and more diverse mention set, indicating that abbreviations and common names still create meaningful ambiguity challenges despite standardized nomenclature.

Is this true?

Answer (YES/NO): NO